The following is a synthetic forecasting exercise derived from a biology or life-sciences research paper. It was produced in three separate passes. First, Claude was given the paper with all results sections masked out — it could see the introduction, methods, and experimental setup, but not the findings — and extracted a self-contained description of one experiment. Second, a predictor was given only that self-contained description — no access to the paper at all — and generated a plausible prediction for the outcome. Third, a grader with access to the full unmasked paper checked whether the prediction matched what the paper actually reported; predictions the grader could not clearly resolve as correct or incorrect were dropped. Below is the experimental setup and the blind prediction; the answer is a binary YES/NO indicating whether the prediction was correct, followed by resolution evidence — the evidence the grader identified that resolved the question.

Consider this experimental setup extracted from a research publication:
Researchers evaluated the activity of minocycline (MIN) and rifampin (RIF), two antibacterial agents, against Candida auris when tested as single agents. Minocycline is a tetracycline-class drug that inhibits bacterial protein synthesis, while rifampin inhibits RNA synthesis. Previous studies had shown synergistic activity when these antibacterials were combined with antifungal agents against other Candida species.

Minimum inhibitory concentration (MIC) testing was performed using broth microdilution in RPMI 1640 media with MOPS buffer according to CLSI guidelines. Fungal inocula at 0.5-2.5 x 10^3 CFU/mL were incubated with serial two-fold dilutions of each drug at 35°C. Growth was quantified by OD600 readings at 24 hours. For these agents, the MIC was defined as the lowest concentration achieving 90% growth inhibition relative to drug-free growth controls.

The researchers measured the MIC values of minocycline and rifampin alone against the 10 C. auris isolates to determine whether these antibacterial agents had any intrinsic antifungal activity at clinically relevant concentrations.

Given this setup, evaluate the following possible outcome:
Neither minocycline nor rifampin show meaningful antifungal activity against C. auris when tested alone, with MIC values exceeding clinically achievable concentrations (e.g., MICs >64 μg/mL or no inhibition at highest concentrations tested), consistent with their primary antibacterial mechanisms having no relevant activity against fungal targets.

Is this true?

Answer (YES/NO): YES